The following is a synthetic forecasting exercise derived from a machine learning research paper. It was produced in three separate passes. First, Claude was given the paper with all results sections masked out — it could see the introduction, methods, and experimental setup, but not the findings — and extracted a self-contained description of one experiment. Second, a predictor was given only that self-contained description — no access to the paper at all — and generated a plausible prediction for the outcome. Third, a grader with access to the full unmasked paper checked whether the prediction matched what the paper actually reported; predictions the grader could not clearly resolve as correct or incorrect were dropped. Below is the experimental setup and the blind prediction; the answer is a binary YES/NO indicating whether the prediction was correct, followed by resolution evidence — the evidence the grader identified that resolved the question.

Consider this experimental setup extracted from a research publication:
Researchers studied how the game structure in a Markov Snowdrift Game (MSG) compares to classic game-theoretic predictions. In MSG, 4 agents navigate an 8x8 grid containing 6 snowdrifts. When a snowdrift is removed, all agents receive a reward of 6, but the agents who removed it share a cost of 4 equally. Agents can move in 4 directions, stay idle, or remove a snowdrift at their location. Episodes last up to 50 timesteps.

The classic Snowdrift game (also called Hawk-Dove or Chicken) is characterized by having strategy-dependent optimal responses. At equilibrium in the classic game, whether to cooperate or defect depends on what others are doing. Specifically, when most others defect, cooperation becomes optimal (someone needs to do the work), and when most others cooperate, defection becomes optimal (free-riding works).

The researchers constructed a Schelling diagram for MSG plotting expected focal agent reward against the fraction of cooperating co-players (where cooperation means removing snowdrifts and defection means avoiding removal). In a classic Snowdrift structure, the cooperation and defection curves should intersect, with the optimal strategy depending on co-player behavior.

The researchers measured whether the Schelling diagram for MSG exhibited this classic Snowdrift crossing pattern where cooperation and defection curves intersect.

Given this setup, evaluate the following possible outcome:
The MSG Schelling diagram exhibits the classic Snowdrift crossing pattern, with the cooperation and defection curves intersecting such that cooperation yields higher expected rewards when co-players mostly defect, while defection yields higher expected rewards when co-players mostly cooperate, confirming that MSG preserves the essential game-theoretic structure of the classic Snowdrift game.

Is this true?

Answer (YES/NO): YES